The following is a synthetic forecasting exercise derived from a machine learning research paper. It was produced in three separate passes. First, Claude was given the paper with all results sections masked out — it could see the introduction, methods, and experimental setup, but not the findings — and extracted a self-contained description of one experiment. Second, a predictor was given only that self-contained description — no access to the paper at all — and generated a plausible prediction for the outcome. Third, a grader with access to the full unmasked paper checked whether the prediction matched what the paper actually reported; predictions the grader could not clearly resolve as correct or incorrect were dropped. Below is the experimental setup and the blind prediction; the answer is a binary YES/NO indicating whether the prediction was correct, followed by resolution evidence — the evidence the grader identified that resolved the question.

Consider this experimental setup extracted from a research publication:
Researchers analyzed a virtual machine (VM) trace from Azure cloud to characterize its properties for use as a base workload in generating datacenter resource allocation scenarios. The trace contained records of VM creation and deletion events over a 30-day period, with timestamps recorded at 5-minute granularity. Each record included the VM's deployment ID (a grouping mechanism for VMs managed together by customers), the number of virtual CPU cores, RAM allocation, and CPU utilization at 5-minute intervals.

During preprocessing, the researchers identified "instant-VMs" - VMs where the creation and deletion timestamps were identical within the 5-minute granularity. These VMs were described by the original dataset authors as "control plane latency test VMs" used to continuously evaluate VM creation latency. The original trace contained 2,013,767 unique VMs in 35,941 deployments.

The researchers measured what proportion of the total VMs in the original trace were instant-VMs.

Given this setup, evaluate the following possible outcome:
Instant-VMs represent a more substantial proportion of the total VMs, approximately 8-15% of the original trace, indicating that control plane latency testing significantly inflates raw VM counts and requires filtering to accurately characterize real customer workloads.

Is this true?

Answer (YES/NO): NO